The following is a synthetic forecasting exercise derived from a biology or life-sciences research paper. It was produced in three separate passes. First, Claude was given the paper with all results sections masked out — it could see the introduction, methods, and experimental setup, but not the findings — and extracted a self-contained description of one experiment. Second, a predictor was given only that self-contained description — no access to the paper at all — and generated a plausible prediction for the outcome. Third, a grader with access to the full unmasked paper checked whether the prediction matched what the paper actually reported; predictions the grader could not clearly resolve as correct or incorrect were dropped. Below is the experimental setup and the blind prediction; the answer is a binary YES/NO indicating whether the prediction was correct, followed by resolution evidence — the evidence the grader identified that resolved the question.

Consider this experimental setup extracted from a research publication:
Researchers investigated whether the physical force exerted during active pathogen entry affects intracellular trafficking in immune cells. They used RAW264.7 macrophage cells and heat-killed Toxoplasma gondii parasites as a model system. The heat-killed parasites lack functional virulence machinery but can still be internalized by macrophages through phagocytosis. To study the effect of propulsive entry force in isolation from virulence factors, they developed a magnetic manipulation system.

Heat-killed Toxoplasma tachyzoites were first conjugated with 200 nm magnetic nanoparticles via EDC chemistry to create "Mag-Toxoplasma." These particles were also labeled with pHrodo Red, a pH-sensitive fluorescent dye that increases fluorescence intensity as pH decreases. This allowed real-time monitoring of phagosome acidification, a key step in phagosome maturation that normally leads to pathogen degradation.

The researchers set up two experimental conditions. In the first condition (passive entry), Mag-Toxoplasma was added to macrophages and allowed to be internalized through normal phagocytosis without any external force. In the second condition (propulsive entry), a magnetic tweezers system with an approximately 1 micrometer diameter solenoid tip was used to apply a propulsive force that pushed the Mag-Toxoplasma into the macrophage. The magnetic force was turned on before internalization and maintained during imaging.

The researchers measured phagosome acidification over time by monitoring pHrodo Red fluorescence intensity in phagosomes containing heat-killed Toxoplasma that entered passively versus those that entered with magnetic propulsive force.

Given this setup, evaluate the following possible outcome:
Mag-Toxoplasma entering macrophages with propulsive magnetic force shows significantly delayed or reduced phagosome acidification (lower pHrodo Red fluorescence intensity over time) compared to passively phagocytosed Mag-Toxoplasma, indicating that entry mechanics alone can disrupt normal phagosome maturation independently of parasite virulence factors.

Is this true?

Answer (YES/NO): YES